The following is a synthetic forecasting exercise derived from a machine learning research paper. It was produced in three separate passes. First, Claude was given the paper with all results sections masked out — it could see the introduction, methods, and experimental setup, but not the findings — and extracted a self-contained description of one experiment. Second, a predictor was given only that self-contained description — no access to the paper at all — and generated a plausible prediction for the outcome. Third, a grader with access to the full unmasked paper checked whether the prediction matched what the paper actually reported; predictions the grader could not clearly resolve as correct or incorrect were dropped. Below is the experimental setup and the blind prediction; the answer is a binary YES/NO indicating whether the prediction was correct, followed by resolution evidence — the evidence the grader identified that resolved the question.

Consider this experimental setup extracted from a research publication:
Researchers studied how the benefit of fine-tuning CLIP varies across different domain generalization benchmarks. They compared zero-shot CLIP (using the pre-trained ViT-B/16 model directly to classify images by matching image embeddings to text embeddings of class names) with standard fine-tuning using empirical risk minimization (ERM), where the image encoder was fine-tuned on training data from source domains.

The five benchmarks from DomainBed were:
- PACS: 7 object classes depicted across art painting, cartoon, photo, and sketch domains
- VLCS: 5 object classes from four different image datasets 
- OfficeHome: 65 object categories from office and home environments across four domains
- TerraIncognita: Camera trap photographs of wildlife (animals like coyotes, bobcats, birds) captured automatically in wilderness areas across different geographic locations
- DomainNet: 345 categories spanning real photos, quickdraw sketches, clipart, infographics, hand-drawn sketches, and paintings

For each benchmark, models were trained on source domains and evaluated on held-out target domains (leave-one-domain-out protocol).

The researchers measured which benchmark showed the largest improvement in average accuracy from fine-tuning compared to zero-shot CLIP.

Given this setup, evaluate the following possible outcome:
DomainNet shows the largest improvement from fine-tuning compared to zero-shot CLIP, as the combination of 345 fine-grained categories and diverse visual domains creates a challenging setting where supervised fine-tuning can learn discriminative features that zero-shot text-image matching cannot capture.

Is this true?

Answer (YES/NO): NO